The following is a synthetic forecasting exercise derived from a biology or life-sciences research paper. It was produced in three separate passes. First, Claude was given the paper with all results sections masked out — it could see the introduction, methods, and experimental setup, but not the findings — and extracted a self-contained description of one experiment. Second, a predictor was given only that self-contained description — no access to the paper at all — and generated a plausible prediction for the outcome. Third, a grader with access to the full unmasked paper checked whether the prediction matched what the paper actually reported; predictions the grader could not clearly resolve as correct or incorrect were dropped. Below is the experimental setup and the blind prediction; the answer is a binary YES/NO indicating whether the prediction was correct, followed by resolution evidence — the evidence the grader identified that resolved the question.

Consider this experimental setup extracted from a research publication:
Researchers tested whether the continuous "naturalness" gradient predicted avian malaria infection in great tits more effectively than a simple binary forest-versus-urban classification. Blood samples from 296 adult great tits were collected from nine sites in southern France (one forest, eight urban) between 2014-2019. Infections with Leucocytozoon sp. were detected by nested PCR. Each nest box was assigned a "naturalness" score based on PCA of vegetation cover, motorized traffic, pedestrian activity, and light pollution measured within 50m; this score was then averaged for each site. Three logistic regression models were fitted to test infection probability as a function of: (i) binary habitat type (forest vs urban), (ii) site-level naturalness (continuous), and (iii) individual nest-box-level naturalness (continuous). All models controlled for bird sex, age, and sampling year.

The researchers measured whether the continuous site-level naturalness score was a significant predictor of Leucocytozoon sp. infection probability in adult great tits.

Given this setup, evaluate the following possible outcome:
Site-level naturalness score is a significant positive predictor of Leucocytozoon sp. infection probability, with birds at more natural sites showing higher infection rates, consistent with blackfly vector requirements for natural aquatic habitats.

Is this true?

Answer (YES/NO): NO